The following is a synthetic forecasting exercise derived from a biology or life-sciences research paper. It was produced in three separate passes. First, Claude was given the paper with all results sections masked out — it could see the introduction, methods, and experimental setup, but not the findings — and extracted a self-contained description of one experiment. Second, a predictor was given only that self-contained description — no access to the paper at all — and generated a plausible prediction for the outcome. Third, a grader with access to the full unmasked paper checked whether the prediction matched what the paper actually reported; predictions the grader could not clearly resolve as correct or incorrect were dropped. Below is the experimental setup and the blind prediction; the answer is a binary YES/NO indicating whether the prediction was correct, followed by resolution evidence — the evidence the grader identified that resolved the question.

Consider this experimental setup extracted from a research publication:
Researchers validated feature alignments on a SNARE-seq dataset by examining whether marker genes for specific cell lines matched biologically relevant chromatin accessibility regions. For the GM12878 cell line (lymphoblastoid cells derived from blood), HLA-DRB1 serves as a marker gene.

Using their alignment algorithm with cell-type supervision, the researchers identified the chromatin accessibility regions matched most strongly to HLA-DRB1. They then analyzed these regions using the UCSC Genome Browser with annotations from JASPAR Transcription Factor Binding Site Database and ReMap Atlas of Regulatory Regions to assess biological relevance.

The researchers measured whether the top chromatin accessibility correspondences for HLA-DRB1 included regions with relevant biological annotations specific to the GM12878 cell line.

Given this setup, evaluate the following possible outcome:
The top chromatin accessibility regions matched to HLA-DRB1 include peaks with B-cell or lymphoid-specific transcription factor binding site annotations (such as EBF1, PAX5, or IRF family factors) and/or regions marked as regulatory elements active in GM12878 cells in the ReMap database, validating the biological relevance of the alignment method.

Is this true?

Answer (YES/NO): YES